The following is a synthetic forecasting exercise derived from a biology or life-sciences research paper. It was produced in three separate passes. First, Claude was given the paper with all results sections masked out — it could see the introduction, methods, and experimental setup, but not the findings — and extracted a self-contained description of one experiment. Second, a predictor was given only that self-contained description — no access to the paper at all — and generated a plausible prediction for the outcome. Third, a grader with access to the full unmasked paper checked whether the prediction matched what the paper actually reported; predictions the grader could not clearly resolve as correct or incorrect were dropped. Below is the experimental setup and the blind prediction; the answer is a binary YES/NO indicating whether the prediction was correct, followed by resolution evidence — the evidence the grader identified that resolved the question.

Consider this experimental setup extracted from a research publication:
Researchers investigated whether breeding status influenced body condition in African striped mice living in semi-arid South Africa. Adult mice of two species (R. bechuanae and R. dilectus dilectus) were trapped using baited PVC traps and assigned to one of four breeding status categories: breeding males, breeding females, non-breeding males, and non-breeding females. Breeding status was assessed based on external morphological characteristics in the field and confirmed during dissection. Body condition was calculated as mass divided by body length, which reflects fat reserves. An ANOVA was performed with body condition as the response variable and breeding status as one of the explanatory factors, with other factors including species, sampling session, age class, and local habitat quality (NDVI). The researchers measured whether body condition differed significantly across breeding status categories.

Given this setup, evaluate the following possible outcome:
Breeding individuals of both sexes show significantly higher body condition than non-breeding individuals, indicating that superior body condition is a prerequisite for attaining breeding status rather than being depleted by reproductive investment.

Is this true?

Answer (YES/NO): NO